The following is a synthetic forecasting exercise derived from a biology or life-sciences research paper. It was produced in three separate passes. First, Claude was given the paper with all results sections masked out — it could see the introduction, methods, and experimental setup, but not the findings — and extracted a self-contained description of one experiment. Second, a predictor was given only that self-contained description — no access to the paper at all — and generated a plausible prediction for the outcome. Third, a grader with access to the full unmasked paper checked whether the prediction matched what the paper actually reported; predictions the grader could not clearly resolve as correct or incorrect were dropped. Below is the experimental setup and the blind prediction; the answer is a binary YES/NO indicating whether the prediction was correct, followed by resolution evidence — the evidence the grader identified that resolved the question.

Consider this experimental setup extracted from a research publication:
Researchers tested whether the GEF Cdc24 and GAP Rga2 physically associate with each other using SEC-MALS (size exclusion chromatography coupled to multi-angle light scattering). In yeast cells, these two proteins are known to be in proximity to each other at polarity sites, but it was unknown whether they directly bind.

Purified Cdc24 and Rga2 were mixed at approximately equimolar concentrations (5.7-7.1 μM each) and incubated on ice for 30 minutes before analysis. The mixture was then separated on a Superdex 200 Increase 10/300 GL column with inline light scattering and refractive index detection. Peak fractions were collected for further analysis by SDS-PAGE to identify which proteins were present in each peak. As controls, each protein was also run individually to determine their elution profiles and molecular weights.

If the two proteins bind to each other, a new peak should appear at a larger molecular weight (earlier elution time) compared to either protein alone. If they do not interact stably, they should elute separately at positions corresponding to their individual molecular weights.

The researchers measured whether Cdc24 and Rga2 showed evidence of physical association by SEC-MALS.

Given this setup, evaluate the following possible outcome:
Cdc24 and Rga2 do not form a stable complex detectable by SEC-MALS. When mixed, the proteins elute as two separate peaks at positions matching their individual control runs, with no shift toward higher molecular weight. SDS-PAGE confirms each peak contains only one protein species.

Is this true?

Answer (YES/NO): NO